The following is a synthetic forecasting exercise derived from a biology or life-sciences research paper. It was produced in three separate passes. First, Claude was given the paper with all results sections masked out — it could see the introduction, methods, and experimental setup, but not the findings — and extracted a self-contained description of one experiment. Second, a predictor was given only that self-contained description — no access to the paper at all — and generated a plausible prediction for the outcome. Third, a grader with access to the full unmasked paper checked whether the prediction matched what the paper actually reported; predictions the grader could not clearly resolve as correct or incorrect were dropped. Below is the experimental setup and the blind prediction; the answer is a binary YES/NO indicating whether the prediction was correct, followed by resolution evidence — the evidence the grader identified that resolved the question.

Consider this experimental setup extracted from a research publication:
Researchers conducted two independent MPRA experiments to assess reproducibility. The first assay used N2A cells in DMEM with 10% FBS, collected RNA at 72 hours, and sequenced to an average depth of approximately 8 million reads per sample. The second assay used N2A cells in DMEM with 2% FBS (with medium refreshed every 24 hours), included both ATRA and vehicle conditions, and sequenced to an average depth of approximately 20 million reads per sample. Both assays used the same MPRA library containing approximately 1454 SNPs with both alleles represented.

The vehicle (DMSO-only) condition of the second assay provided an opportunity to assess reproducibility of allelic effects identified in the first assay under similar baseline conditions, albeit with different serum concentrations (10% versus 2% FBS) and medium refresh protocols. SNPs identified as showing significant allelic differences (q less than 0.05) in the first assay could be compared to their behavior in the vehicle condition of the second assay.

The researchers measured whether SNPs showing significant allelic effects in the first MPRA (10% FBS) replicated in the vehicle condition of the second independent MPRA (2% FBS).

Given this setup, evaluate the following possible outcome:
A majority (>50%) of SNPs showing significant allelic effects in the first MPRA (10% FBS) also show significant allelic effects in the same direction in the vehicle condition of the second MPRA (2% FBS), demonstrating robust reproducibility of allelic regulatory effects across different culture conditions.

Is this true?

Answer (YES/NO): NO